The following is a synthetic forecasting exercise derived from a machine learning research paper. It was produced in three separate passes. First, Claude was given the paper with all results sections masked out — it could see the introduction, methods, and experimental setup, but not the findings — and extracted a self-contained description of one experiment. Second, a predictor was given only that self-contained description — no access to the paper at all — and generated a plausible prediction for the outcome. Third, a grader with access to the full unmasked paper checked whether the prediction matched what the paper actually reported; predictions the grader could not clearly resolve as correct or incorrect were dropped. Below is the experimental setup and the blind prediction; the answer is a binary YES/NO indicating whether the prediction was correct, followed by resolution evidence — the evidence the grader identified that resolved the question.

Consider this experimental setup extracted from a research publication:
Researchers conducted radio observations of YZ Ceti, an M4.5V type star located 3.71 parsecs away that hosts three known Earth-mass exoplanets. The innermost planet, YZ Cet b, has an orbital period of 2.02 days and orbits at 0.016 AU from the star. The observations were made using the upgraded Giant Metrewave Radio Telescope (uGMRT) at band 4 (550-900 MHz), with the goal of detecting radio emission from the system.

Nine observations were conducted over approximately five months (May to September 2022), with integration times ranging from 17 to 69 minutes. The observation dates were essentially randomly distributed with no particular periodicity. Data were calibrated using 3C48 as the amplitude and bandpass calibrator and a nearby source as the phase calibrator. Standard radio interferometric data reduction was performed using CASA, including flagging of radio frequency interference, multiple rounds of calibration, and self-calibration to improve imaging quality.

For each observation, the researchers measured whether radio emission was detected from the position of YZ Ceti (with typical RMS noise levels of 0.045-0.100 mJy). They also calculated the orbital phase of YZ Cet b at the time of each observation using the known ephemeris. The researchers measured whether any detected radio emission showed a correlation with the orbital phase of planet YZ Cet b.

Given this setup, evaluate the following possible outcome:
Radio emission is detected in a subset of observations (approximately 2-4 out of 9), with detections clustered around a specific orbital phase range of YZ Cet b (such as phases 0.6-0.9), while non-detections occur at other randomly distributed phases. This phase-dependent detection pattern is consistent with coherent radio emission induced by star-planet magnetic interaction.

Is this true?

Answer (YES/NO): NO